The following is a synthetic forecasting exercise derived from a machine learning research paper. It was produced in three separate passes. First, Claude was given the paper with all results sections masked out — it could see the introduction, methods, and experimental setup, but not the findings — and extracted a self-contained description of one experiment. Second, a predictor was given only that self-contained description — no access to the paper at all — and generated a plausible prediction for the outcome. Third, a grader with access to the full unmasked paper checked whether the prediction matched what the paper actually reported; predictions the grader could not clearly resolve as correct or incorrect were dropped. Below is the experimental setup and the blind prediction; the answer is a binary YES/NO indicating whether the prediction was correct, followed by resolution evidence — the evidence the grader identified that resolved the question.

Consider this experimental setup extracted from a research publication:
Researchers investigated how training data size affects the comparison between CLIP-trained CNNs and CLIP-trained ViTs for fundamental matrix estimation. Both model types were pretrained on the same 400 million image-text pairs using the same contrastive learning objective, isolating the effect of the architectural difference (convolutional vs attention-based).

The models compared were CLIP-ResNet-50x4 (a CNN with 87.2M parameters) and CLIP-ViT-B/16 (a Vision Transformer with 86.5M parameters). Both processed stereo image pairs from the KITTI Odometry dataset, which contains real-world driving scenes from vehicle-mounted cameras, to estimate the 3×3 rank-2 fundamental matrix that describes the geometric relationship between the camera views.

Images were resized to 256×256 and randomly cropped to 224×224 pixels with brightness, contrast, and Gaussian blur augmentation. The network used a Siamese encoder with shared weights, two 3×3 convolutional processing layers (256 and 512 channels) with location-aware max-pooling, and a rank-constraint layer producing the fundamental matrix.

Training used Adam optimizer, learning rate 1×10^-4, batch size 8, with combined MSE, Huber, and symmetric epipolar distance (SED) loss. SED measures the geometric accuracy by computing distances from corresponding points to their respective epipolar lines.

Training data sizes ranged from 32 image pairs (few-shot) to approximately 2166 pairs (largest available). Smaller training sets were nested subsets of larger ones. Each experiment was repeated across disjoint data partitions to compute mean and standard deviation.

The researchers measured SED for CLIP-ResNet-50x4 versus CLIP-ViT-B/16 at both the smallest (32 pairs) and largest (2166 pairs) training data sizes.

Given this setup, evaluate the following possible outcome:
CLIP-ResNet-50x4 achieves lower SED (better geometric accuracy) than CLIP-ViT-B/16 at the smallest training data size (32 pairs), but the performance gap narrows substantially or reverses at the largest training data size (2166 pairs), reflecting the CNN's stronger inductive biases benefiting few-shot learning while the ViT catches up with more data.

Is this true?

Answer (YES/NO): NO